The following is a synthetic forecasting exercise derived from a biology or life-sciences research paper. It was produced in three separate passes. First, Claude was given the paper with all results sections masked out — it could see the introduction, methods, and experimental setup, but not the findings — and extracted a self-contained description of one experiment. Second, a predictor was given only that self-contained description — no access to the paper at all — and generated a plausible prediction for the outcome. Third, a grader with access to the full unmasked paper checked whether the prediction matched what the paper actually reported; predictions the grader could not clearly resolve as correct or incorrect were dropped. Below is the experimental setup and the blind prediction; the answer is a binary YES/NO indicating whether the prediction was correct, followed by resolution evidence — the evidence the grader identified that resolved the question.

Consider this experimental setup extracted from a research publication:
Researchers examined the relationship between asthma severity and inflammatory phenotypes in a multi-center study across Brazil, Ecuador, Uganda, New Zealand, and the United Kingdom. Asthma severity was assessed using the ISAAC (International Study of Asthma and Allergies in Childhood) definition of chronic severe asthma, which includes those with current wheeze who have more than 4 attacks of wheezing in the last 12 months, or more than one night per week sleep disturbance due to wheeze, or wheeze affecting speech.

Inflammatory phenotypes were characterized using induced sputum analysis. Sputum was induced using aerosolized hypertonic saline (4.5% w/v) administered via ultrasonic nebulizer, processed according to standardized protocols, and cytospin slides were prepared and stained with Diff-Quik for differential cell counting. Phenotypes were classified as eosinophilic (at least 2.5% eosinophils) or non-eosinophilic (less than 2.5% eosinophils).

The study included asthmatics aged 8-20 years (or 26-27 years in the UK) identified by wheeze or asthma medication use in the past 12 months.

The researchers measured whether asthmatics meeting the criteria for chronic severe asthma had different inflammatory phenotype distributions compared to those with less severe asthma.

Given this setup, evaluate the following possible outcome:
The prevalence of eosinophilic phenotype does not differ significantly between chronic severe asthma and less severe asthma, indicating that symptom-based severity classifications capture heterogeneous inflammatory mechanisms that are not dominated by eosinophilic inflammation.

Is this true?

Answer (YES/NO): NO